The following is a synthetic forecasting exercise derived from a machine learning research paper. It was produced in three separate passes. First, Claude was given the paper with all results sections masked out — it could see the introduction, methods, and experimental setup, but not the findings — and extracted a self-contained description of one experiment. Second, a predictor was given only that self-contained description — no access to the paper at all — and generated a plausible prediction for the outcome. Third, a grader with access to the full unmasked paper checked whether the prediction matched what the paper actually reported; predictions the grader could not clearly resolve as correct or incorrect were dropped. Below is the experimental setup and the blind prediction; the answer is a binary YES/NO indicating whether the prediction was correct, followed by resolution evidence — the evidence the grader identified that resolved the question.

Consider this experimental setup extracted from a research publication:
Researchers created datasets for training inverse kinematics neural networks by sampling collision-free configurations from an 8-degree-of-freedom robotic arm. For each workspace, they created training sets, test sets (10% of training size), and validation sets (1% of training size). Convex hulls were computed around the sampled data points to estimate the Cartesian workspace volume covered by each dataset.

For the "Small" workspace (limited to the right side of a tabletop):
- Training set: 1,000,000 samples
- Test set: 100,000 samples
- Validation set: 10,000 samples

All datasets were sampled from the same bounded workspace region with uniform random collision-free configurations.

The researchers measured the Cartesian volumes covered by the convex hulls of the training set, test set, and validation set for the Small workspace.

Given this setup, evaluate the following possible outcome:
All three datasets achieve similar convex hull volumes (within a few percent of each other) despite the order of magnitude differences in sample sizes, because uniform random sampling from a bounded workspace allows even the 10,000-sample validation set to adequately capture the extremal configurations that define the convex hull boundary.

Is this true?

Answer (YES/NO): YES